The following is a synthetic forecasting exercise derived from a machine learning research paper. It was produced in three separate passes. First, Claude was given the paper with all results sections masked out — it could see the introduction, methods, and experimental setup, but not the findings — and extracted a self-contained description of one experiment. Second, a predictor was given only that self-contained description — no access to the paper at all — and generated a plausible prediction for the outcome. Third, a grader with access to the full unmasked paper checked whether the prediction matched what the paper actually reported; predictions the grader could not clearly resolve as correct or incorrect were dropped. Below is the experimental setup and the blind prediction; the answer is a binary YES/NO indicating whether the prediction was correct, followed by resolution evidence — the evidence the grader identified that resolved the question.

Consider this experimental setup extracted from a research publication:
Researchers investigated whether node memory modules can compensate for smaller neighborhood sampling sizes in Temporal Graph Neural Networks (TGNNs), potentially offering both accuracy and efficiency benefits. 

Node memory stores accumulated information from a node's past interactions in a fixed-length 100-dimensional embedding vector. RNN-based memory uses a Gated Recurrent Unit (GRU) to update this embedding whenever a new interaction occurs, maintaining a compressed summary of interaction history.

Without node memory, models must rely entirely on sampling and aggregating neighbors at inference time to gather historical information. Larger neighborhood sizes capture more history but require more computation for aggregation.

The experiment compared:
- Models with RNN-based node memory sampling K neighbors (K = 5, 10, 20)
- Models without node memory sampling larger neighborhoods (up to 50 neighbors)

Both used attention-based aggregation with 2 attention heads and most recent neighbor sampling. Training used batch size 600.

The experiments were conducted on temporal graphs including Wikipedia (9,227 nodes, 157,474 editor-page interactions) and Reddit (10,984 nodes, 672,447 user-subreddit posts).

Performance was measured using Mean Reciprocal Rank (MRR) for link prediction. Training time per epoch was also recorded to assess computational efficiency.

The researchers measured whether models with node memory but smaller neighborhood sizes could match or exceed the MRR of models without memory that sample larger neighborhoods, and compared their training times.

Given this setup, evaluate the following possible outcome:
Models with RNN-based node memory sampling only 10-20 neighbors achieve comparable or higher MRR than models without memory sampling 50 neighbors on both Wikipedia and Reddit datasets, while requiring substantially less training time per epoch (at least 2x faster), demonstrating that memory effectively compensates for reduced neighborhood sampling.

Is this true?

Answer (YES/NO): NO